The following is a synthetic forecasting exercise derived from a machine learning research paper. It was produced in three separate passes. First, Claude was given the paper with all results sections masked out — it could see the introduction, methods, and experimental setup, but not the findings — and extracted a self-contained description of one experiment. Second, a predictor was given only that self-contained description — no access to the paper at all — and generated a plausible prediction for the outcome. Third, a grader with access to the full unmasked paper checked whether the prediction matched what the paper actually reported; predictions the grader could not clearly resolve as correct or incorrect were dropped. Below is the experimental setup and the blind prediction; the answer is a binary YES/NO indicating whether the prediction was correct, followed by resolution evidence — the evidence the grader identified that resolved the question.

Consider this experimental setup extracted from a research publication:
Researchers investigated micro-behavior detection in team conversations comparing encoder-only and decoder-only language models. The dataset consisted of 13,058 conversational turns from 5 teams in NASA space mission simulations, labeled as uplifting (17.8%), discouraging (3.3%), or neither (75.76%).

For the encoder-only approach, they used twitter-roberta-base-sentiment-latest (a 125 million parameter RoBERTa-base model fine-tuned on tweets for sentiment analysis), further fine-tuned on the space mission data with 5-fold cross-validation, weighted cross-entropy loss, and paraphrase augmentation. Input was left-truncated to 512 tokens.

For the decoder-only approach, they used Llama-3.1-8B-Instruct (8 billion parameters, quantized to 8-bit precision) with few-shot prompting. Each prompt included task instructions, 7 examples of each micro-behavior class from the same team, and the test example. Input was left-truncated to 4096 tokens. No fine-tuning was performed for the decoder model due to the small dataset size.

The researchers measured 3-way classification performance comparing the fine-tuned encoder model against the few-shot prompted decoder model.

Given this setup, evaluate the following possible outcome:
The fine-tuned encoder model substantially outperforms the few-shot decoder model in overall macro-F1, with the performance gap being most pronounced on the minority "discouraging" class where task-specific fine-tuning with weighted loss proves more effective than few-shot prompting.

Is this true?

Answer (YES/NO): NO